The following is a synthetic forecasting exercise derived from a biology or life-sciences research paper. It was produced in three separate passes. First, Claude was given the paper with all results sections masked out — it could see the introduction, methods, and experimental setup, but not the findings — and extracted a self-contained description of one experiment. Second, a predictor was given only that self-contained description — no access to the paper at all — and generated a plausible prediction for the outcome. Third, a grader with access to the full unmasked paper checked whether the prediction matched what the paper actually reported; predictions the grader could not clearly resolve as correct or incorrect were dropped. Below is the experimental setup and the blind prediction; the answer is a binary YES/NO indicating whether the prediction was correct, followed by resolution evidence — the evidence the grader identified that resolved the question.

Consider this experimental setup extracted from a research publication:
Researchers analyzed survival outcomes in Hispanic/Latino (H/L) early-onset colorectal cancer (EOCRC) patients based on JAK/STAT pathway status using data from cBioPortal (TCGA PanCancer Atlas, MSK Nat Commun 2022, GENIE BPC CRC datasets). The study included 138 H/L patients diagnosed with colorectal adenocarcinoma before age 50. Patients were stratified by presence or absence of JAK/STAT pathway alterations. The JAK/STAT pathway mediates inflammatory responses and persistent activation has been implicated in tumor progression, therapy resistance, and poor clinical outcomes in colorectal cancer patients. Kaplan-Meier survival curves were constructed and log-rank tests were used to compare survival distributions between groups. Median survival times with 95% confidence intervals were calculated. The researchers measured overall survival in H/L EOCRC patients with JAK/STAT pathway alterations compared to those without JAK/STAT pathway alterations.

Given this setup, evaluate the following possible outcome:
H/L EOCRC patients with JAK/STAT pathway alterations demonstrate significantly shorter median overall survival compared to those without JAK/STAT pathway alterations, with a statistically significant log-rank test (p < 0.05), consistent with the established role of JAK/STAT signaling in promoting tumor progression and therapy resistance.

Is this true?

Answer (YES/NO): NO